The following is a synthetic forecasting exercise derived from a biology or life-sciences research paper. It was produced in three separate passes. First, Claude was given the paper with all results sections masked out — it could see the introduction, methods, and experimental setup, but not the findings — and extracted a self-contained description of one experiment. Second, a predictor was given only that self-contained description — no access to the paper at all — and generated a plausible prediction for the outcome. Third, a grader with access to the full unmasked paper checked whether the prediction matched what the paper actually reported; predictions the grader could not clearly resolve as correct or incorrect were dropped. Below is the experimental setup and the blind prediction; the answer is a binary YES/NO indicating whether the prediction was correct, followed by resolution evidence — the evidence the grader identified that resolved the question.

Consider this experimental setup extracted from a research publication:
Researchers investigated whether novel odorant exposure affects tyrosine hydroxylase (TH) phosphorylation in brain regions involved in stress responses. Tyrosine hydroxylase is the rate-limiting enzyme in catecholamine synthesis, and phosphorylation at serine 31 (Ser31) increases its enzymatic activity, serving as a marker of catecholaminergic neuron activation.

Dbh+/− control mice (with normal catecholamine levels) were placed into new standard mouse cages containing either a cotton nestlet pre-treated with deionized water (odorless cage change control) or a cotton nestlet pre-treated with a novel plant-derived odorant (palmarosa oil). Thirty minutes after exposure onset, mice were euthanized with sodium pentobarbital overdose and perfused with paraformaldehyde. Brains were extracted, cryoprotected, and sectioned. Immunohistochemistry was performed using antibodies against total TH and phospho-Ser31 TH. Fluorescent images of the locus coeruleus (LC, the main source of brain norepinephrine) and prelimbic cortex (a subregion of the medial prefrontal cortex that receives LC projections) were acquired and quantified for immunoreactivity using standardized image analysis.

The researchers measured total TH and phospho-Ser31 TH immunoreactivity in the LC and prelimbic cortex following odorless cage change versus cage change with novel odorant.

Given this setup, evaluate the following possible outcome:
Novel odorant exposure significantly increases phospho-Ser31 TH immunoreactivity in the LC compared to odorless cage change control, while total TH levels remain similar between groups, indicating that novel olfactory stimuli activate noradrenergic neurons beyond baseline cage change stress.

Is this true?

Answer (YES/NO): NO